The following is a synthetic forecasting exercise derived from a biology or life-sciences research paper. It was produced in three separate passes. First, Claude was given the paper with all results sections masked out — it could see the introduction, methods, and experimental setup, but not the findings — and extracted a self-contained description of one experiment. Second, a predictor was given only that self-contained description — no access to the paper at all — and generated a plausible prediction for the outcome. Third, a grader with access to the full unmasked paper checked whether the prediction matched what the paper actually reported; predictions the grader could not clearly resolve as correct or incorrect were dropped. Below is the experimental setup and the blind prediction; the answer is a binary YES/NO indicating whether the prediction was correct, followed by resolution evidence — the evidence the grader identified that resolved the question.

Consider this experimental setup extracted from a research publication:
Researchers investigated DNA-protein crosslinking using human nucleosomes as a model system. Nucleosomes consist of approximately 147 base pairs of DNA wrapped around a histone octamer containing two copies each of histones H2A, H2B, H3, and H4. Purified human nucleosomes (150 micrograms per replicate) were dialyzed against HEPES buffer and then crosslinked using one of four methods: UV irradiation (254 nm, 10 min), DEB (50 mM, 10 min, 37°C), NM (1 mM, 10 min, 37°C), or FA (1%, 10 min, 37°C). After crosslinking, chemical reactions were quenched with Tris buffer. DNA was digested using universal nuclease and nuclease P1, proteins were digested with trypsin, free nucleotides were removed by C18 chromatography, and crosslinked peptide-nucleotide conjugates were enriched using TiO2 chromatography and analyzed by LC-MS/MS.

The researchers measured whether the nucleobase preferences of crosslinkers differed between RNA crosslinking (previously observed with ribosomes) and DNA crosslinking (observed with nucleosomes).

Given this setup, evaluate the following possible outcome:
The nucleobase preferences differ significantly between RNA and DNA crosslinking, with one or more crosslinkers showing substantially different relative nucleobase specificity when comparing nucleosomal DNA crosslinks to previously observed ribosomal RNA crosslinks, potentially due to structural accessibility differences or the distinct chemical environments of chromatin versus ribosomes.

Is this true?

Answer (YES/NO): YES